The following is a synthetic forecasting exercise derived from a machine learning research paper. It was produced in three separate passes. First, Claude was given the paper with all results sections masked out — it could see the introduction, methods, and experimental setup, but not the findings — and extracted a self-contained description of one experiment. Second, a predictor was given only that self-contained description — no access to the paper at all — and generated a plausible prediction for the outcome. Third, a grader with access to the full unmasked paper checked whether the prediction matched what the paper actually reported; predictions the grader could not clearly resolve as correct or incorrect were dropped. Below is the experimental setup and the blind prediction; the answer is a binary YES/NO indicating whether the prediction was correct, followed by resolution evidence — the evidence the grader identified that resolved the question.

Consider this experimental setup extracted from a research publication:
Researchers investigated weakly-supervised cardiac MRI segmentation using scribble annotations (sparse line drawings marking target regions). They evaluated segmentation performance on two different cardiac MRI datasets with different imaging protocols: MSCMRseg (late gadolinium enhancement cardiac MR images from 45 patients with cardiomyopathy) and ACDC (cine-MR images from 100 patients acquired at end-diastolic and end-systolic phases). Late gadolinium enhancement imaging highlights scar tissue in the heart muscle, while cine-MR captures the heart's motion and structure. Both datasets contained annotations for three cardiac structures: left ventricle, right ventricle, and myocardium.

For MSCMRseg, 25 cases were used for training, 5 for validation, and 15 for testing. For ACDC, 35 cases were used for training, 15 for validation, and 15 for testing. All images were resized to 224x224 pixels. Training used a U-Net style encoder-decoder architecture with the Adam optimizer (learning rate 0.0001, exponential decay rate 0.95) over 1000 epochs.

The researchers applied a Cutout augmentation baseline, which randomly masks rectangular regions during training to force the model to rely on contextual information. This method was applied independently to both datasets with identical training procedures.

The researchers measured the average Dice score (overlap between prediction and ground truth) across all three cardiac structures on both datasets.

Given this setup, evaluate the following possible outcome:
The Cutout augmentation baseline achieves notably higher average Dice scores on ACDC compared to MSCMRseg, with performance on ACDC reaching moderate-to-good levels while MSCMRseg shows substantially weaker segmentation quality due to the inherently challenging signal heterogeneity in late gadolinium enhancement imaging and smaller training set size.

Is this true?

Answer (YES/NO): YES